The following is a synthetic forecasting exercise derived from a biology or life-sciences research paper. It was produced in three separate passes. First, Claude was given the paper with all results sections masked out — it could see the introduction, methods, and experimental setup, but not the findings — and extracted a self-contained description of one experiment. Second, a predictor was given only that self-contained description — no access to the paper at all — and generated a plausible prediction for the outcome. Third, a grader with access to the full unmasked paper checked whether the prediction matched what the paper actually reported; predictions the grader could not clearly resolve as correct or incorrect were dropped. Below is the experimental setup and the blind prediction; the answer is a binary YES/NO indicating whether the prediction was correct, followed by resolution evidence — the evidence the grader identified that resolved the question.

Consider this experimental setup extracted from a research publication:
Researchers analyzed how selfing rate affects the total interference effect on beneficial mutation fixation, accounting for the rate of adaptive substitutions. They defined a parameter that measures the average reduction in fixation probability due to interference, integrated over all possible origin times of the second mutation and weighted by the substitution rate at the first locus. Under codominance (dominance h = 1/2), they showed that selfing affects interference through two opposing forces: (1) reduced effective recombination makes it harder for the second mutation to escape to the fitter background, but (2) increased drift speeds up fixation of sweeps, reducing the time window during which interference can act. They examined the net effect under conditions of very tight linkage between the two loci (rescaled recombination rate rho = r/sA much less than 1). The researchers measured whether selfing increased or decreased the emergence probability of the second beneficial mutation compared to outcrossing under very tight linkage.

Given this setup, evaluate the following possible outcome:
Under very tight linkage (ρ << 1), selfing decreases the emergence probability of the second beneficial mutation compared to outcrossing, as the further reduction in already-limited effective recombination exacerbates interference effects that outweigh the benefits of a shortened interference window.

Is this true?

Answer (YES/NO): NO